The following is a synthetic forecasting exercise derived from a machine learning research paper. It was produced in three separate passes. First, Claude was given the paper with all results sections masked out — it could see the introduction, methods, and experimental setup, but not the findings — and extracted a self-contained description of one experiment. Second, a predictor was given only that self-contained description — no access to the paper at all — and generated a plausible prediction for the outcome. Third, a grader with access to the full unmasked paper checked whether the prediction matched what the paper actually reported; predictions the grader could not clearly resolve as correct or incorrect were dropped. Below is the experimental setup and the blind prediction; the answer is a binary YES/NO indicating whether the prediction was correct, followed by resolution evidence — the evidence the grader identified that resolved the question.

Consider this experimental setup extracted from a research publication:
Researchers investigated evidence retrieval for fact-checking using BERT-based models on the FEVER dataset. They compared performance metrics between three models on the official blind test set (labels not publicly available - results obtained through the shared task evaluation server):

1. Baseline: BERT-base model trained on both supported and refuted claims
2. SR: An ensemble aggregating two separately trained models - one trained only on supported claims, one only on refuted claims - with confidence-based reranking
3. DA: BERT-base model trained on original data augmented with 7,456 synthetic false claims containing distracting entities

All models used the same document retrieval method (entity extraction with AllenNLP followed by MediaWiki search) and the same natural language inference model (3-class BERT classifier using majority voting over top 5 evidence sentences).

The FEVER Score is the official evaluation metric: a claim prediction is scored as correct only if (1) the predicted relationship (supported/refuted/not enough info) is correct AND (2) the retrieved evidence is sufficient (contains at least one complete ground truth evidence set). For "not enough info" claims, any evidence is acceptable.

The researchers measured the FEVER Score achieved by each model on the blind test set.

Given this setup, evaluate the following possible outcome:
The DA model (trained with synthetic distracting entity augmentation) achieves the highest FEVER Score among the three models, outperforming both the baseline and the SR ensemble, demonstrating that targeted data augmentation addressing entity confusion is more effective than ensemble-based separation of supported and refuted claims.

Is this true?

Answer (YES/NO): NO